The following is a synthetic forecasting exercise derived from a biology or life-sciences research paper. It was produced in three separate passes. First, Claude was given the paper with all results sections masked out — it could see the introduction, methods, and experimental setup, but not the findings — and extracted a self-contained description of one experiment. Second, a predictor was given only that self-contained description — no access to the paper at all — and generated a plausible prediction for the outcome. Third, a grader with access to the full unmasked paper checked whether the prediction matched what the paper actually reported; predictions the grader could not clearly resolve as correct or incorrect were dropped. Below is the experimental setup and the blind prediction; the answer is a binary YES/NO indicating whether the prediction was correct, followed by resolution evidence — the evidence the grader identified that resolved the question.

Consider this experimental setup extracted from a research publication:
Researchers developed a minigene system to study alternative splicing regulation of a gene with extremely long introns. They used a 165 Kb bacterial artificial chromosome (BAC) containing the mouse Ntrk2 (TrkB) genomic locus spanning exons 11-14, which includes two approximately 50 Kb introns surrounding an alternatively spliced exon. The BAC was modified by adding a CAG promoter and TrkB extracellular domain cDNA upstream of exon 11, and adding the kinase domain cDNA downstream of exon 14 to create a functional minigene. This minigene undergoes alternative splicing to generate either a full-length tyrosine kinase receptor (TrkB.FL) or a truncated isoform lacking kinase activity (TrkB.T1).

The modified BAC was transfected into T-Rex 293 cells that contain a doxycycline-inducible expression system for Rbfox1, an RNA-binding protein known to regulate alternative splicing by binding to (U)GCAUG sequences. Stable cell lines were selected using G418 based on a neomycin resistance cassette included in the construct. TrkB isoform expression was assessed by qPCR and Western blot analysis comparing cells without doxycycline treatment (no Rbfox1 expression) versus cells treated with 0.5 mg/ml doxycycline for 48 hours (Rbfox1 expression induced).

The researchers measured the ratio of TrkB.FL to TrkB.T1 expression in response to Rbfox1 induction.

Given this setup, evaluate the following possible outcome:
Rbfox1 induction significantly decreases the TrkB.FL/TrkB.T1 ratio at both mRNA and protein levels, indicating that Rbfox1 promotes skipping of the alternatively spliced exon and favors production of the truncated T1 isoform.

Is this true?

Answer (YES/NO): NO